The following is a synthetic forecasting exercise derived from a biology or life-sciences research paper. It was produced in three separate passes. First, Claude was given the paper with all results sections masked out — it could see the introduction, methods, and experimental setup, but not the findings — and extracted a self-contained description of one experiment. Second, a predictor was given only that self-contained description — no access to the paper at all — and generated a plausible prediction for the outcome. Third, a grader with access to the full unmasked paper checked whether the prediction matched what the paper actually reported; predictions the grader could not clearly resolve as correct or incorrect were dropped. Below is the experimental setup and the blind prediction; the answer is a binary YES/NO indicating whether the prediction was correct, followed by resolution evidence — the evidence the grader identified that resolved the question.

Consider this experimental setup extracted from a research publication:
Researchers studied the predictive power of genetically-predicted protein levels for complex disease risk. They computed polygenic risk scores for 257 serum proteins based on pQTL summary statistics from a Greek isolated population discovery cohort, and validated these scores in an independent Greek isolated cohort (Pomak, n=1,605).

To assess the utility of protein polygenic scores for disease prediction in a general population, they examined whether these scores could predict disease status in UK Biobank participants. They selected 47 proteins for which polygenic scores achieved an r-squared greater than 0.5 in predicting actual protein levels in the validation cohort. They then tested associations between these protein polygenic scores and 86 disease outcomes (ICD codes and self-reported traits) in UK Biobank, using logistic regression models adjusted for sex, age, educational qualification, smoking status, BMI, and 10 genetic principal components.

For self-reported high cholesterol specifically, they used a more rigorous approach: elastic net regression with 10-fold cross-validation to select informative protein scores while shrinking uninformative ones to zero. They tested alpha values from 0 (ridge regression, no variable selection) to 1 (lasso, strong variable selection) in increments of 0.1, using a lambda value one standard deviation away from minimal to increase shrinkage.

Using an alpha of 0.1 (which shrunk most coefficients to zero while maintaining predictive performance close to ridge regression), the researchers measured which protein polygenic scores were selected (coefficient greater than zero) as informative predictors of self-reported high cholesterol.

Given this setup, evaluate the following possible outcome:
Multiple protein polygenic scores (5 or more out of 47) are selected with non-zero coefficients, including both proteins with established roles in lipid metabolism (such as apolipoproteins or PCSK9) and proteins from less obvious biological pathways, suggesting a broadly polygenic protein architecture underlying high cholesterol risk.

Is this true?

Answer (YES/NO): NO